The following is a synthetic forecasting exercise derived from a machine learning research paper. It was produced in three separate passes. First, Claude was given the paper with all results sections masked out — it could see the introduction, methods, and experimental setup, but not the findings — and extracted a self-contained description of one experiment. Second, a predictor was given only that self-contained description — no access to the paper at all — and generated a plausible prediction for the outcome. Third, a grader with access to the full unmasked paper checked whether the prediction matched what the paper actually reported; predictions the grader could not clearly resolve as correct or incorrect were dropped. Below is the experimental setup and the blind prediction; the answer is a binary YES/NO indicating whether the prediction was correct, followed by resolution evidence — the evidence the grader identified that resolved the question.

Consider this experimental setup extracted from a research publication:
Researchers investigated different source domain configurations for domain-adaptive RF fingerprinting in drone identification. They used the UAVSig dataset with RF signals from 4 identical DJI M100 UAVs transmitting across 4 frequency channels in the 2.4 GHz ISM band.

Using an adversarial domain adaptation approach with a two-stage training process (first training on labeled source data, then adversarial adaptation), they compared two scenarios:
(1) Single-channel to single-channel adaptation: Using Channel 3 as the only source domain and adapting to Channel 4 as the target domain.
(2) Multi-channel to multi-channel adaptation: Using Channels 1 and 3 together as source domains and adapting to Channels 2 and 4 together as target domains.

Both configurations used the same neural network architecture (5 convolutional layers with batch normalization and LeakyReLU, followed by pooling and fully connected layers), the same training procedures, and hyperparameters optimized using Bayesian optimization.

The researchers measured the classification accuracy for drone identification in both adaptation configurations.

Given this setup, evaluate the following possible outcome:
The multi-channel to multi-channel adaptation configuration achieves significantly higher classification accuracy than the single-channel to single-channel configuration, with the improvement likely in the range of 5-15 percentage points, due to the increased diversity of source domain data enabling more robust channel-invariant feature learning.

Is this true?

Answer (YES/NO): NO